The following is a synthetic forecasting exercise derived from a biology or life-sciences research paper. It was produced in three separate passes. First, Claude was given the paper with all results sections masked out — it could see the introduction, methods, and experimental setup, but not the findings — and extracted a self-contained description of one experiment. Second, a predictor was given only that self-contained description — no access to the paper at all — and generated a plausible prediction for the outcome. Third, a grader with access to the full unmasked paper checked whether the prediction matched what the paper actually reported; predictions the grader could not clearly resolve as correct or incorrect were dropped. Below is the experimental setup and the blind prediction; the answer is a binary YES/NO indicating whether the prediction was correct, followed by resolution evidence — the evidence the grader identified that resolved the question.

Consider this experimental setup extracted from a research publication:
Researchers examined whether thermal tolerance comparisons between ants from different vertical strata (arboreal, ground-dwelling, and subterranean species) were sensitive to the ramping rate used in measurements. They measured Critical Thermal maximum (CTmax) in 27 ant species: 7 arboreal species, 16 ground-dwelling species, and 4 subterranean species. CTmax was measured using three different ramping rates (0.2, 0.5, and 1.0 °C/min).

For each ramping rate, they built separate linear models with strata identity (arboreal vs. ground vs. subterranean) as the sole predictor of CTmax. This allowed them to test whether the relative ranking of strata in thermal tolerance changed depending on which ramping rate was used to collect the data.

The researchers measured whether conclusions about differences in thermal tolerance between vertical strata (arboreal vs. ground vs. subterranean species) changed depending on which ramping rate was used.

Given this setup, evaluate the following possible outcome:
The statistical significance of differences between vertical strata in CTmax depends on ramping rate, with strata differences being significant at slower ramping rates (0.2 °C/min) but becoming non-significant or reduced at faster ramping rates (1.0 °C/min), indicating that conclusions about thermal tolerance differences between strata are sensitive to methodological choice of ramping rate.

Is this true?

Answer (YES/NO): NO